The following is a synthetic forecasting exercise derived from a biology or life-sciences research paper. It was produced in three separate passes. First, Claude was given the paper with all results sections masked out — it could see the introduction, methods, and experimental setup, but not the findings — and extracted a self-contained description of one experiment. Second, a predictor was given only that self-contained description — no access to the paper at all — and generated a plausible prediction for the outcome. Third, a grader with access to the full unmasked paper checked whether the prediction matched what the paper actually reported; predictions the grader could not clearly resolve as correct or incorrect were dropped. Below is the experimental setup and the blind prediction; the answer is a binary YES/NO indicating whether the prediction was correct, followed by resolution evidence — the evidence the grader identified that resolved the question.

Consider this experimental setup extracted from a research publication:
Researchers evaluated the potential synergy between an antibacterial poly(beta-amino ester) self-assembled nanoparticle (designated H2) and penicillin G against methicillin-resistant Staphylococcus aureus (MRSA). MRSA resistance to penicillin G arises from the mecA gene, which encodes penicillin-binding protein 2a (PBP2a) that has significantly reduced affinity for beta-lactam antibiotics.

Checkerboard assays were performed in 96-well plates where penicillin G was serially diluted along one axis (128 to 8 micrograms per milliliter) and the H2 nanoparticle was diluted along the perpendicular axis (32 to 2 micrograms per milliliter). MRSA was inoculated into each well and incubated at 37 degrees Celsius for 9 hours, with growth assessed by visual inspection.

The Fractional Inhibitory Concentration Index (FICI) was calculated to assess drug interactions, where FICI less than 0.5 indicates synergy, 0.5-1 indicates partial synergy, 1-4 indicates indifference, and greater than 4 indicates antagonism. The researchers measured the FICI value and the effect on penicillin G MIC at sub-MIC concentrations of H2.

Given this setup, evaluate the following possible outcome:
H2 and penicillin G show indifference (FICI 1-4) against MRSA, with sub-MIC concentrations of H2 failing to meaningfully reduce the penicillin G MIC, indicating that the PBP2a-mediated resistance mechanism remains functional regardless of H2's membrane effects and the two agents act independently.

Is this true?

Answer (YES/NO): NO